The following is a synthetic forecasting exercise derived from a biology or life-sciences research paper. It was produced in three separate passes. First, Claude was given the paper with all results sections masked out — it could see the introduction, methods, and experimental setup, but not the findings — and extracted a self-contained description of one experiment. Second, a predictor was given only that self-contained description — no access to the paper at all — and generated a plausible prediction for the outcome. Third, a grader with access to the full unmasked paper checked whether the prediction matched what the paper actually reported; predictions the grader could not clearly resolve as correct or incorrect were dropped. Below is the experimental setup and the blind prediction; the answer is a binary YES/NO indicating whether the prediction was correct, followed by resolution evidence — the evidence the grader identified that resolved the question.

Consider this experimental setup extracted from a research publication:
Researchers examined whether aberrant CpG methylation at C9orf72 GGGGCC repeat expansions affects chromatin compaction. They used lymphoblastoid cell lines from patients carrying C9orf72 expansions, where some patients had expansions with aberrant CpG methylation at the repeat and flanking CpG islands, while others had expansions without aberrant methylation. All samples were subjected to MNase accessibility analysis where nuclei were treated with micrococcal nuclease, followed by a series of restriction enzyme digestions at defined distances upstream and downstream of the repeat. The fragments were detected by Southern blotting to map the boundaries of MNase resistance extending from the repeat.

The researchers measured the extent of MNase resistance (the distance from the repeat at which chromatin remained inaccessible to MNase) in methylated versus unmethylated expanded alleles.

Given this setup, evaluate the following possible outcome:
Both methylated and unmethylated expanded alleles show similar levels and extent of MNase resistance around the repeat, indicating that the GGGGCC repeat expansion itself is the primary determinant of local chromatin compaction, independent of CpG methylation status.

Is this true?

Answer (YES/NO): NO